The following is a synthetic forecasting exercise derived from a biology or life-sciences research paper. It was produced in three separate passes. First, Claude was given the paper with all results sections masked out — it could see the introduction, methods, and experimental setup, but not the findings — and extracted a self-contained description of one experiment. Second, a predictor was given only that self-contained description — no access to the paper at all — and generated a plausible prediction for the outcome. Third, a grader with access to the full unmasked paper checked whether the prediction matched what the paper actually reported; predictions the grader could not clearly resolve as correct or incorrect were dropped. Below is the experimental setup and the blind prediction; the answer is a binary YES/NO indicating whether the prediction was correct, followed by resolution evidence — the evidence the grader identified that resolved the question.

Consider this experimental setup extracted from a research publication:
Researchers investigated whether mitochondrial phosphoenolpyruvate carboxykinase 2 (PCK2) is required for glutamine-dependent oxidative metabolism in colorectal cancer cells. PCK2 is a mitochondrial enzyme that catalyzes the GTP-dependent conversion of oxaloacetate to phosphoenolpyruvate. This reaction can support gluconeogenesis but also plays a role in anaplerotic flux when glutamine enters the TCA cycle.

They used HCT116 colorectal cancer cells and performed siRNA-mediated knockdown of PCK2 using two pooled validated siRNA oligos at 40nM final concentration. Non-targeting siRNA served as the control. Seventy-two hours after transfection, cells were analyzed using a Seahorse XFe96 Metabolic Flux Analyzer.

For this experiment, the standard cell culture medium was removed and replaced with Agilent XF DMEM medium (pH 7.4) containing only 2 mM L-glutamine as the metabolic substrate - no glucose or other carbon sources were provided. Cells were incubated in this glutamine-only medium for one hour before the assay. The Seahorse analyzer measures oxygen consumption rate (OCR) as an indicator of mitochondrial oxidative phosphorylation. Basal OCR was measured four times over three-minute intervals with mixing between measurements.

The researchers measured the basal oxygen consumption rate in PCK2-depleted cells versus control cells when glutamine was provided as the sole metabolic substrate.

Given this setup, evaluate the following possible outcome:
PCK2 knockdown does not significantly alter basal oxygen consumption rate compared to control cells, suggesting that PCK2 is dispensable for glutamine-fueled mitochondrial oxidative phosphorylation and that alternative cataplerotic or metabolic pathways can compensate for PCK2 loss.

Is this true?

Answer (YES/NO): NO